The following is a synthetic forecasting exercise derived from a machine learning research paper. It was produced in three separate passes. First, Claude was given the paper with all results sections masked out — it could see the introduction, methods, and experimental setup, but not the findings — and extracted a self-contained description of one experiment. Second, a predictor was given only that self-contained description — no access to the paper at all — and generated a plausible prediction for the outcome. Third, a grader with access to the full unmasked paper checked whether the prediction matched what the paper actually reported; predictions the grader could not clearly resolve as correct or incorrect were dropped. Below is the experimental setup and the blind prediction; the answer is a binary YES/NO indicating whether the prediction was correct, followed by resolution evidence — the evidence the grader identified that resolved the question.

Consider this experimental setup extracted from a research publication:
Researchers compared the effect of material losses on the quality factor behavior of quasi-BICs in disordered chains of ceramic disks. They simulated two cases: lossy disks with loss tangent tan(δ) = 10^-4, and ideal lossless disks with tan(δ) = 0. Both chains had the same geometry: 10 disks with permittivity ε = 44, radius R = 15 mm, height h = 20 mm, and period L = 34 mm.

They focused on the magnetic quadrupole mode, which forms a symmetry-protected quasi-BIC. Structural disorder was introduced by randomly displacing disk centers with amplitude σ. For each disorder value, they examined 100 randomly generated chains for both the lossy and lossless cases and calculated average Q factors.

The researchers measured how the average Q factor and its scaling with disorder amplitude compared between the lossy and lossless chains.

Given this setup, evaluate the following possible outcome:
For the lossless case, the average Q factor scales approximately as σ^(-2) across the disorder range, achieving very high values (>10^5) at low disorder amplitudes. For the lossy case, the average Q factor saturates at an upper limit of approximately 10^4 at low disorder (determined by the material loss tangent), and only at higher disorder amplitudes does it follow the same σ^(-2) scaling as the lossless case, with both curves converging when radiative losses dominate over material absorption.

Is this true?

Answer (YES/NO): NO